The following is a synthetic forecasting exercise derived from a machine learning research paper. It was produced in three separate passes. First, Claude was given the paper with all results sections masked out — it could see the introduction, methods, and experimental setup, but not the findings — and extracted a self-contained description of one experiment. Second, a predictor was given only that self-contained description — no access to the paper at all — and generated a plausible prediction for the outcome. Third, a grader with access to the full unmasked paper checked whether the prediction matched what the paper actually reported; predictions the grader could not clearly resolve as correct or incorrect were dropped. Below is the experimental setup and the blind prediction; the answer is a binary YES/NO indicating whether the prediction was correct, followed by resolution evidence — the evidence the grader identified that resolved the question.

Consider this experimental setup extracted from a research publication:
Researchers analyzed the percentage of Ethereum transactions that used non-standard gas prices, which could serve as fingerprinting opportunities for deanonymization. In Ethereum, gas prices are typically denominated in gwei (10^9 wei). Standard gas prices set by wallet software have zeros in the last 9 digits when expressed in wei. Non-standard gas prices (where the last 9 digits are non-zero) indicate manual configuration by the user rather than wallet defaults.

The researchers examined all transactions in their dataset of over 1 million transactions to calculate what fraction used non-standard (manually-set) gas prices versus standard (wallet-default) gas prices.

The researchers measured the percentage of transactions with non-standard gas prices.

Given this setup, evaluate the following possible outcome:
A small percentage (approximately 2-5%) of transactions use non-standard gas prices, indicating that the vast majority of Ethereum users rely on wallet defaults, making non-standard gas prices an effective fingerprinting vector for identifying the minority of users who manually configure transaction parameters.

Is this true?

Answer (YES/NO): NO